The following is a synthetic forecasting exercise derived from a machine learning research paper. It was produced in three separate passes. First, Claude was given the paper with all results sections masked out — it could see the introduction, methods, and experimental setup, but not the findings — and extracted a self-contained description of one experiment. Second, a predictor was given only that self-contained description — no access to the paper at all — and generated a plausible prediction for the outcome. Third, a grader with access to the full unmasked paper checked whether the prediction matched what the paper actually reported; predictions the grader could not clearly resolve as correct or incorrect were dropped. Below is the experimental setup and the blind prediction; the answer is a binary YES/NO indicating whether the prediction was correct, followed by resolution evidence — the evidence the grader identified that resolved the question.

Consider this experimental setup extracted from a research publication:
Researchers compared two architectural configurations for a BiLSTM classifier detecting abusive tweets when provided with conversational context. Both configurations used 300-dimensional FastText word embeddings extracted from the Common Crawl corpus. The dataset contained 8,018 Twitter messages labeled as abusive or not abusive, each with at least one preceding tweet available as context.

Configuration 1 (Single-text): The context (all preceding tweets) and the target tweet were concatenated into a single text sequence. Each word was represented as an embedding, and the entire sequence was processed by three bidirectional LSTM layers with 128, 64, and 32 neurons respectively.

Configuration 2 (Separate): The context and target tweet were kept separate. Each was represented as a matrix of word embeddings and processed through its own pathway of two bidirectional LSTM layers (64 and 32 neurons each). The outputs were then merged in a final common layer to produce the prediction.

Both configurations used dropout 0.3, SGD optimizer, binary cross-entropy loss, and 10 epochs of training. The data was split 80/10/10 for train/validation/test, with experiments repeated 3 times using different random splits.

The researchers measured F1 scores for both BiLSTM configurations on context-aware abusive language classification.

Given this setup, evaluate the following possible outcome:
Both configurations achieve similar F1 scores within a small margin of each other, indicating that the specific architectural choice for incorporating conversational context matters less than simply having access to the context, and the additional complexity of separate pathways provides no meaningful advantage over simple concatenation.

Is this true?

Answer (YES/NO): NO